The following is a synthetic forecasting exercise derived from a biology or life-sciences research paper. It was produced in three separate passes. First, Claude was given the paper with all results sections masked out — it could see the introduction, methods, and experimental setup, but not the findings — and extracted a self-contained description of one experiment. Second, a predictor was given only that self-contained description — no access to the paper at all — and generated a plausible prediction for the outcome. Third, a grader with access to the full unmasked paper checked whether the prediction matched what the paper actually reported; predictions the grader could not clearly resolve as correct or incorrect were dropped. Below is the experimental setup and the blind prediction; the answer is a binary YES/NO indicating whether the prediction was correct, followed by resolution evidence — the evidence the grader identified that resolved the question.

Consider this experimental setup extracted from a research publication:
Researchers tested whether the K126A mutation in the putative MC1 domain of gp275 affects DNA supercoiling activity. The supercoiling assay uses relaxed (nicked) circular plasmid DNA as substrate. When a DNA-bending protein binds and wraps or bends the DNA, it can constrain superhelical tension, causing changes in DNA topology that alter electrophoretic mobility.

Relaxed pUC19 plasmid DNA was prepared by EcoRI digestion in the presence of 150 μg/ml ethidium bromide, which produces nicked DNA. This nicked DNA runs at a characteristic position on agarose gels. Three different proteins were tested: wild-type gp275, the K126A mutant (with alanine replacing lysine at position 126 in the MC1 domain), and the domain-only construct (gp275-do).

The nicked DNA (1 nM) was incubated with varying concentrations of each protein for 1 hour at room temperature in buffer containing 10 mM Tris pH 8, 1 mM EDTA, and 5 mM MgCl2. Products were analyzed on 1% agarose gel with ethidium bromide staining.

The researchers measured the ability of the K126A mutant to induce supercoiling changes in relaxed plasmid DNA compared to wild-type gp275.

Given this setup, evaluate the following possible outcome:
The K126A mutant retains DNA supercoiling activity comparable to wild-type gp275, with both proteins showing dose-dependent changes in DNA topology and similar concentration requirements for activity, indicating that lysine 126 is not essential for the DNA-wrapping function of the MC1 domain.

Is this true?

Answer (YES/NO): NO